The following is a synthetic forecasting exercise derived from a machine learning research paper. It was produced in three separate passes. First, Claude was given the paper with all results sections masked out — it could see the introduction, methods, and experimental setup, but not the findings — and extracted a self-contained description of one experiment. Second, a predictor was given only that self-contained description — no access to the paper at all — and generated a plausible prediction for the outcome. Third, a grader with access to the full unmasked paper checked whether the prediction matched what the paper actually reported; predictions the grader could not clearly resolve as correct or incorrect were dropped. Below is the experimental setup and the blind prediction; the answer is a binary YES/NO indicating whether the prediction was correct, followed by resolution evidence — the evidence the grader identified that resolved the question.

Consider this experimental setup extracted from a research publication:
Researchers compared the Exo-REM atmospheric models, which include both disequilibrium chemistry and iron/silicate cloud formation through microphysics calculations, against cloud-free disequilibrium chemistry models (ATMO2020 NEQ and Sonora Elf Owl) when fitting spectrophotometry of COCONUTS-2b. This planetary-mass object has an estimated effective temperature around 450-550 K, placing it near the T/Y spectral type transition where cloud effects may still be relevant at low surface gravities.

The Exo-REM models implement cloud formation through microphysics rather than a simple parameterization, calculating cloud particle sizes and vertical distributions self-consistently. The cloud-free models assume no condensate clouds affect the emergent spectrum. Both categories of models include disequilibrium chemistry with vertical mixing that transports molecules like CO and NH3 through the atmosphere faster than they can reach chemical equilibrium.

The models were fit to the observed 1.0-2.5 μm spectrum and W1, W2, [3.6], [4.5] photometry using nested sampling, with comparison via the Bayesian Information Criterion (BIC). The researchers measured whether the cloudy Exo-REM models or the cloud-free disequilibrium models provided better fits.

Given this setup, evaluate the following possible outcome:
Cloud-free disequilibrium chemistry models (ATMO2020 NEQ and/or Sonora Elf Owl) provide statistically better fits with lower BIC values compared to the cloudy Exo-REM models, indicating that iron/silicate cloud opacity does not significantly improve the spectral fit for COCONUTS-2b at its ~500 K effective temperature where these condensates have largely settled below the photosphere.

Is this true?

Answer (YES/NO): NO